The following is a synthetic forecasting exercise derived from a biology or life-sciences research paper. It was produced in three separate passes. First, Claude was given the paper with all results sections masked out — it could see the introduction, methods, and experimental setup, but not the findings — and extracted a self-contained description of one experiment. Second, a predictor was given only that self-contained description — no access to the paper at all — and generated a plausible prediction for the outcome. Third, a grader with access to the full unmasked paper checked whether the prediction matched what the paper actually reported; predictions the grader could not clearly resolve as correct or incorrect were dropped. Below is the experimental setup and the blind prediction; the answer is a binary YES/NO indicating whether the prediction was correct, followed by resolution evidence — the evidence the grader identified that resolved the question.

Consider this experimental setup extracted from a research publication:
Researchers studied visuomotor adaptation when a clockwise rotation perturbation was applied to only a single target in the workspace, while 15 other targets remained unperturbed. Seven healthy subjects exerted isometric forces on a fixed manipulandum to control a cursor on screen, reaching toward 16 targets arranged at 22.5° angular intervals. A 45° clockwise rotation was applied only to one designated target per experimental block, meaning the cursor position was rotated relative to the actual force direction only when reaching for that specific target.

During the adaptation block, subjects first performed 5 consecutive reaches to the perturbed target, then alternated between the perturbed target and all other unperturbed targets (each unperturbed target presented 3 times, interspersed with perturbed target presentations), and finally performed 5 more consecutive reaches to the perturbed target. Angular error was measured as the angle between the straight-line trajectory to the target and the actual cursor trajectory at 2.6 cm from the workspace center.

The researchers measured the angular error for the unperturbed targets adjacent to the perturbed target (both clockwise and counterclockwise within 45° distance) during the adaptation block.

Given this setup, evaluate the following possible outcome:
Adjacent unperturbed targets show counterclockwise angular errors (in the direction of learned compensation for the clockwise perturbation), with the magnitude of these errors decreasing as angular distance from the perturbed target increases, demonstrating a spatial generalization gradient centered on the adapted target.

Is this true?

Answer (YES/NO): YES